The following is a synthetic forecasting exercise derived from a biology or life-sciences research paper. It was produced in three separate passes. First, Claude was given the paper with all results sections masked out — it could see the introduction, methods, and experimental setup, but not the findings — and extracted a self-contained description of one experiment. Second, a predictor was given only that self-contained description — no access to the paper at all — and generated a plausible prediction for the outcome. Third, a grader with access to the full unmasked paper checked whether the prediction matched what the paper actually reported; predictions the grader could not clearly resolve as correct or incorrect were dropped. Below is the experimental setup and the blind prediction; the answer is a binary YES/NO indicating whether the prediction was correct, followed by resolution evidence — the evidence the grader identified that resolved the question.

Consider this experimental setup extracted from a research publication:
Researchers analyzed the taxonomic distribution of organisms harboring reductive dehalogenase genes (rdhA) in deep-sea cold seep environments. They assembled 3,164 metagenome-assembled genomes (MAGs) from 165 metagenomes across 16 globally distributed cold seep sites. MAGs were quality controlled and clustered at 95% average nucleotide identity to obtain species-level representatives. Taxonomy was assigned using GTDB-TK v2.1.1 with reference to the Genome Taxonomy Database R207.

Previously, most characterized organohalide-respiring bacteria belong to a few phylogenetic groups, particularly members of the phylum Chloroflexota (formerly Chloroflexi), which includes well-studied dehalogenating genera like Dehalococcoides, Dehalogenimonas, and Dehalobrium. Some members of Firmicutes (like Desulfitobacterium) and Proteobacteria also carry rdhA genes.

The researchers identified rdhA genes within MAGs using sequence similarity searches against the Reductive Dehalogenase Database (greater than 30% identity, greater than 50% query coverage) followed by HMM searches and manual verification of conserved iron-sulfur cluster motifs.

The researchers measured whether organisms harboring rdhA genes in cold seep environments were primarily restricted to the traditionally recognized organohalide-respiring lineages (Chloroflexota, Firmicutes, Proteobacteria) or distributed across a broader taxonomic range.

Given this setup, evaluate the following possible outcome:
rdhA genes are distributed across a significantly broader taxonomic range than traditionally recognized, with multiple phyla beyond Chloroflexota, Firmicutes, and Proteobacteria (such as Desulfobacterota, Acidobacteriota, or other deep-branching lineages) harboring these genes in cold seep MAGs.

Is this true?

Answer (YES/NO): YES